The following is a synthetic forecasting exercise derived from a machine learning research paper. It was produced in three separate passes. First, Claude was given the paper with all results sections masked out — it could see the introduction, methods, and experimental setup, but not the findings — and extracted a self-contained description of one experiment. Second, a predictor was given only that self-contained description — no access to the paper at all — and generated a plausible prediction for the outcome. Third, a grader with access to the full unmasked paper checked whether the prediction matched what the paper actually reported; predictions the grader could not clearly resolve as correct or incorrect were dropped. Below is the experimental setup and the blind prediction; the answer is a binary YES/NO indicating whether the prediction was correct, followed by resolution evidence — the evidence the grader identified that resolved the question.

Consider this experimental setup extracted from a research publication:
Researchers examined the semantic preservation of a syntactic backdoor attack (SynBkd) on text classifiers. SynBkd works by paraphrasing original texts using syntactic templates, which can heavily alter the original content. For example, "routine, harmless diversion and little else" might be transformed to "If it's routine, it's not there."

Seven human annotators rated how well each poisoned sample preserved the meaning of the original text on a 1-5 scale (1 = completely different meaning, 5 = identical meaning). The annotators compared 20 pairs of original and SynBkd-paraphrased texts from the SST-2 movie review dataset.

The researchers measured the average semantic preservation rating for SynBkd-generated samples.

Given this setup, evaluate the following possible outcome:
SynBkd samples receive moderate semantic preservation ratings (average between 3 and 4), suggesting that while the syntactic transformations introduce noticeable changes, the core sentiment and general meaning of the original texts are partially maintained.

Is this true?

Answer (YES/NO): NO